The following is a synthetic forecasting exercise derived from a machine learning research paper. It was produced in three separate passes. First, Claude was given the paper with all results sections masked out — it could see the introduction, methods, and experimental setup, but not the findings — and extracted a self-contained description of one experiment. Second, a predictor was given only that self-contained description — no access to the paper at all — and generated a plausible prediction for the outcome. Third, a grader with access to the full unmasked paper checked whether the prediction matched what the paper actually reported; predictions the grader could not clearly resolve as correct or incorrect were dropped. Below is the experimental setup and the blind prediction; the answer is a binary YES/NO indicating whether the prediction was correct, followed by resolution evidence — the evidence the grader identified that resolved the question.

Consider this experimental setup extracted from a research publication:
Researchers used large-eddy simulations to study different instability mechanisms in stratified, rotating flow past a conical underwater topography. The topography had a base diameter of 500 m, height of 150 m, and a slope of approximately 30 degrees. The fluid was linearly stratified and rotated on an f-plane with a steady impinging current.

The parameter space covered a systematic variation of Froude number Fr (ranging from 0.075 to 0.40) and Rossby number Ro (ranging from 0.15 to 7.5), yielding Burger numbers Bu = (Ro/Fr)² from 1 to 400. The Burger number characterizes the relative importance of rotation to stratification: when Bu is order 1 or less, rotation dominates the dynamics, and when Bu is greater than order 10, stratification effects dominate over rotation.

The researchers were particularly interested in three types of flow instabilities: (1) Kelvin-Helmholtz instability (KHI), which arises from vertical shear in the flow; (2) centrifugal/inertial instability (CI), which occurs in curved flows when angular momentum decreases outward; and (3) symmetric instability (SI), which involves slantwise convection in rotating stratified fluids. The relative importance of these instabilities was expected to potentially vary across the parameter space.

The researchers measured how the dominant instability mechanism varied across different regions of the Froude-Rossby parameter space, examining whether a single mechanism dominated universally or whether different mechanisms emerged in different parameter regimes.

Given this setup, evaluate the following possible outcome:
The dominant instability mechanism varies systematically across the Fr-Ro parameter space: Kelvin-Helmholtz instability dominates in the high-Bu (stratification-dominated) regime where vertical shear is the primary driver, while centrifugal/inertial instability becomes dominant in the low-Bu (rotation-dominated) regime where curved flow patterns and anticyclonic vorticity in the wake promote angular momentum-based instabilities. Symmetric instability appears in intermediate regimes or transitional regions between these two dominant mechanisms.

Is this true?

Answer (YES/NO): NO